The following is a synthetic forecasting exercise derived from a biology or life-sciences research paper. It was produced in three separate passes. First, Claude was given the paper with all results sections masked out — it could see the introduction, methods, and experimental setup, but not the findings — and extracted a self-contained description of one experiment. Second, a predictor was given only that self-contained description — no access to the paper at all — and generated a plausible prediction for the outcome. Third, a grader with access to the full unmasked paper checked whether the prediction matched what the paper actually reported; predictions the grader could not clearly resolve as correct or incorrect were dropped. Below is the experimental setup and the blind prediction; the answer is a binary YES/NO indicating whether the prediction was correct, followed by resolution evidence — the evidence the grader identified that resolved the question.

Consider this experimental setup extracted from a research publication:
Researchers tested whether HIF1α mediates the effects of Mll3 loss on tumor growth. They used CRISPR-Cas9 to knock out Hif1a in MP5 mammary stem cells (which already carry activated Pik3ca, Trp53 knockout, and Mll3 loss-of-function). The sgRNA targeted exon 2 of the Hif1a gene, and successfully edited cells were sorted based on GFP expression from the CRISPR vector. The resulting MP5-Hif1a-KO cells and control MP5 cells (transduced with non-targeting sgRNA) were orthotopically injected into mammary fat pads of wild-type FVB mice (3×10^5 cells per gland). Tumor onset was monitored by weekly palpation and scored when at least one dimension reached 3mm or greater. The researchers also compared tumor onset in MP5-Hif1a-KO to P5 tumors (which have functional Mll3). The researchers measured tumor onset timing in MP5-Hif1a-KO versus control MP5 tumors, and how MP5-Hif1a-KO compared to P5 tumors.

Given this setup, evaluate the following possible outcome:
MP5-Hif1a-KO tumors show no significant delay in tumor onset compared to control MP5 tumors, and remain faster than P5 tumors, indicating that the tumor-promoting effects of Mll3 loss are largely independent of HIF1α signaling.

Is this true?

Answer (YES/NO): NO